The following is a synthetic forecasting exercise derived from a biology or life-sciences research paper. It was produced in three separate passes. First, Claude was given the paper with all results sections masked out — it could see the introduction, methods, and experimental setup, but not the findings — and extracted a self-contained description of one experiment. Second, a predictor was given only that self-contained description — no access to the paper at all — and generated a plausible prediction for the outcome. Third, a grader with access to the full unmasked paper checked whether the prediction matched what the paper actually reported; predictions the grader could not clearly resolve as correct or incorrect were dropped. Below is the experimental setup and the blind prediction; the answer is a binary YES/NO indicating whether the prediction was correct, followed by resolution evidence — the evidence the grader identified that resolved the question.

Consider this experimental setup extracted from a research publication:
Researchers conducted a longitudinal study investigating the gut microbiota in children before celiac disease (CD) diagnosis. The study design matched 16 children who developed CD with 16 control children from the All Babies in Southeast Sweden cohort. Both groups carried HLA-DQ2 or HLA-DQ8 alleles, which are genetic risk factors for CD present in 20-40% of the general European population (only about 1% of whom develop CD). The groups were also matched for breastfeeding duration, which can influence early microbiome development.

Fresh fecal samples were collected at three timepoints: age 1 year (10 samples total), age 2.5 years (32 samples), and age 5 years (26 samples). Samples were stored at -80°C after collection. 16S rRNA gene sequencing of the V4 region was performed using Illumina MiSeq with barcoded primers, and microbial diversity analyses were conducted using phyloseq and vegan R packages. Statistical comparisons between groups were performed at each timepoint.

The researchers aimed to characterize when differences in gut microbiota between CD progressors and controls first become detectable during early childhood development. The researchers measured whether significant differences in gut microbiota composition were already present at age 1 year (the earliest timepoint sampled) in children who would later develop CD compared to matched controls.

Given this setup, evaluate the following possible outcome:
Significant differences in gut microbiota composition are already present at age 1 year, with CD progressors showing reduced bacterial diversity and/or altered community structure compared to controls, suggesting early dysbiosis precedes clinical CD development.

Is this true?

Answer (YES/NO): NO